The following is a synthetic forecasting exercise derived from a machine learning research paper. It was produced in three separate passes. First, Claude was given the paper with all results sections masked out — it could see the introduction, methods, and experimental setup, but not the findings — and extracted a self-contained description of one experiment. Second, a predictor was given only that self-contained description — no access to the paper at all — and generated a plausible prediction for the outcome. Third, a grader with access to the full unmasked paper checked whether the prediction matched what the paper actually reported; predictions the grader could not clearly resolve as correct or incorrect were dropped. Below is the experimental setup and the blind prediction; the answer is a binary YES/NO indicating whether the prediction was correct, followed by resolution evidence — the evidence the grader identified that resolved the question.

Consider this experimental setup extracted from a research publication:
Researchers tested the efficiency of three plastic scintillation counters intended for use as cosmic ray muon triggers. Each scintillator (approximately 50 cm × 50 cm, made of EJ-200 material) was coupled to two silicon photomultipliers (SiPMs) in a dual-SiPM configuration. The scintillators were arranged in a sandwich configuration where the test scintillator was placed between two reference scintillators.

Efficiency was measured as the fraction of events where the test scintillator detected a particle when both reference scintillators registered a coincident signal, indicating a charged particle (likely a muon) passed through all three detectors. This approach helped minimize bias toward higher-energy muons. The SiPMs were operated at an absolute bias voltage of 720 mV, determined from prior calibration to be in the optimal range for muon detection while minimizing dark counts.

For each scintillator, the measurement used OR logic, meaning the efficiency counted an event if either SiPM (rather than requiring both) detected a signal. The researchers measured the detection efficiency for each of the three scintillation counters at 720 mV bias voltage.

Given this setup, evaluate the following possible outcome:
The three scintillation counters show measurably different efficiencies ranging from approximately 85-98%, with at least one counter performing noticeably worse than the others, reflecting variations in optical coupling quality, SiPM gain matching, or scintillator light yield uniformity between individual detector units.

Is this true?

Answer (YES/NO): NO